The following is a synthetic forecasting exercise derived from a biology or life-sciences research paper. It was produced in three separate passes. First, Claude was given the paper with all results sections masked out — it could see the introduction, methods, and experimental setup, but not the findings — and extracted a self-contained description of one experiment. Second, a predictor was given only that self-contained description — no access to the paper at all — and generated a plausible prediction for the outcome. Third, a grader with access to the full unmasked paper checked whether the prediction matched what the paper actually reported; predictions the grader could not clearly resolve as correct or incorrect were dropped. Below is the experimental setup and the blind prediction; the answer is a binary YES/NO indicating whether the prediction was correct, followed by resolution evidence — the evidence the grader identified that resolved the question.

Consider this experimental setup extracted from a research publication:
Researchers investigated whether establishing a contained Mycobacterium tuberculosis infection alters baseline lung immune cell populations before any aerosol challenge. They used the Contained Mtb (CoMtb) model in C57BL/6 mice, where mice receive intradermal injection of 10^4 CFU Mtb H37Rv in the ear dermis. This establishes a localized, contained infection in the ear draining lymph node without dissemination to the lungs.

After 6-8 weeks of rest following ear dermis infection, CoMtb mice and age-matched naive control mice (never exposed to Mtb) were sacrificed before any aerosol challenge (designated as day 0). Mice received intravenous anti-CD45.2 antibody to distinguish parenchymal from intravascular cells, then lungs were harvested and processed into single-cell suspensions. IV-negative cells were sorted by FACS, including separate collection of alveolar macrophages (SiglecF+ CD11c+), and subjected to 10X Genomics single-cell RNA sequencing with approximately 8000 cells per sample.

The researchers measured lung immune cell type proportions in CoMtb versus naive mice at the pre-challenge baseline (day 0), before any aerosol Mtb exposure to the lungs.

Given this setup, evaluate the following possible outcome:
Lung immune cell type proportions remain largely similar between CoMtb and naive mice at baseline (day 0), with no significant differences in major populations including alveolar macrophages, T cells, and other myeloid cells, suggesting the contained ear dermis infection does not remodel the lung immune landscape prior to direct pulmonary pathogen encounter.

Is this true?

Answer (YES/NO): NO